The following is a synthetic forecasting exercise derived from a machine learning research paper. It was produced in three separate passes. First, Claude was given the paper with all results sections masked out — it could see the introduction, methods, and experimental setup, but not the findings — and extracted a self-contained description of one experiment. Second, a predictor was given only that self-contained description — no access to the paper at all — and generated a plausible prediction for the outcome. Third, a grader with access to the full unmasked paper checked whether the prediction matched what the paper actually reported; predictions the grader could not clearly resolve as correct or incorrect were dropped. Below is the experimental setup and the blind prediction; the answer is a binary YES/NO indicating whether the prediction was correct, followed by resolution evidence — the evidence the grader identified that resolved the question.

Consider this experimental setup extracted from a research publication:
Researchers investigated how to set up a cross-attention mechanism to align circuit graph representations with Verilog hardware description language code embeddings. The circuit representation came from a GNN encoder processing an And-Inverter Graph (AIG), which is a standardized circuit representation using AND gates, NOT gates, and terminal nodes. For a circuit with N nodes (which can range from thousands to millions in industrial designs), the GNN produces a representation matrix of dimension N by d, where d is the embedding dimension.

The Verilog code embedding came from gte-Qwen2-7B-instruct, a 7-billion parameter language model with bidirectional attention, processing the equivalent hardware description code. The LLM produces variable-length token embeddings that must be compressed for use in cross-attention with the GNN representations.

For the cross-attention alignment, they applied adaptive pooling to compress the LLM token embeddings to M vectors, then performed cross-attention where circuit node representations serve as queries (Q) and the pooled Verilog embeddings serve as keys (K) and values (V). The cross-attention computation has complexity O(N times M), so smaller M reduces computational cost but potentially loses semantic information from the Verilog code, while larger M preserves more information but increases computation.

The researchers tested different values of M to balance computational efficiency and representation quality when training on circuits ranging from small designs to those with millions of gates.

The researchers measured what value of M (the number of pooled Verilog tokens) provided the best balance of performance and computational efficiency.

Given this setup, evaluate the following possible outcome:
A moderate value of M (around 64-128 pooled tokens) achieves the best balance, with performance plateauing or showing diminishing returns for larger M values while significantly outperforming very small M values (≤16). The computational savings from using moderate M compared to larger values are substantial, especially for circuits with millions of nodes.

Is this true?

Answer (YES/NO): NO